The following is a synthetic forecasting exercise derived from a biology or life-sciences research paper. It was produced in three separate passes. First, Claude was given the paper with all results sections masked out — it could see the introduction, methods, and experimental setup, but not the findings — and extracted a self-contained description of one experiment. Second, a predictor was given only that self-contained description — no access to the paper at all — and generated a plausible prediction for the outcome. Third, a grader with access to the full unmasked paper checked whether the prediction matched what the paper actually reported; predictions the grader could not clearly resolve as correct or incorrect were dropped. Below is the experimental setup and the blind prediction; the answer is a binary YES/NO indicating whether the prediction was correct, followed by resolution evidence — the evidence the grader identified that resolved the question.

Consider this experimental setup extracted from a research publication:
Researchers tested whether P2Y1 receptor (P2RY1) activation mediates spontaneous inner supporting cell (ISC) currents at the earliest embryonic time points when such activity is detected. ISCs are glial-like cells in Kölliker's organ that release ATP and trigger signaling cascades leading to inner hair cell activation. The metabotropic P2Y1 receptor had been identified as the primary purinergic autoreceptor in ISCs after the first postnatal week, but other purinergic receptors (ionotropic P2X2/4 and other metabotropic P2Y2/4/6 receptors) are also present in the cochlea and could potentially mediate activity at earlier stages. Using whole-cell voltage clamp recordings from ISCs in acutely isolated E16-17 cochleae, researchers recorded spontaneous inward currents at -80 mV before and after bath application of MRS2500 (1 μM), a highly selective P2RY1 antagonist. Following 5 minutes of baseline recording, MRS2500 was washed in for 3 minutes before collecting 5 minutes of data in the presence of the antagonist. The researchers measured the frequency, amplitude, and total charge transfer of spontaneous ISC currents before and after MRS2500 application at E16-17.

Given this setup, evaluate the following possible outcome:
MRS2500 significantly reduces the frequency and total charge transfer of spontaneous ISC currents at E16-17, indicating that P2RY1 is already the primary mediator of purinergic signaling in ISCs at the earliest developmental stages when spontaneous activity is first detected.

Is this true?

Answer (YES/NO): YES